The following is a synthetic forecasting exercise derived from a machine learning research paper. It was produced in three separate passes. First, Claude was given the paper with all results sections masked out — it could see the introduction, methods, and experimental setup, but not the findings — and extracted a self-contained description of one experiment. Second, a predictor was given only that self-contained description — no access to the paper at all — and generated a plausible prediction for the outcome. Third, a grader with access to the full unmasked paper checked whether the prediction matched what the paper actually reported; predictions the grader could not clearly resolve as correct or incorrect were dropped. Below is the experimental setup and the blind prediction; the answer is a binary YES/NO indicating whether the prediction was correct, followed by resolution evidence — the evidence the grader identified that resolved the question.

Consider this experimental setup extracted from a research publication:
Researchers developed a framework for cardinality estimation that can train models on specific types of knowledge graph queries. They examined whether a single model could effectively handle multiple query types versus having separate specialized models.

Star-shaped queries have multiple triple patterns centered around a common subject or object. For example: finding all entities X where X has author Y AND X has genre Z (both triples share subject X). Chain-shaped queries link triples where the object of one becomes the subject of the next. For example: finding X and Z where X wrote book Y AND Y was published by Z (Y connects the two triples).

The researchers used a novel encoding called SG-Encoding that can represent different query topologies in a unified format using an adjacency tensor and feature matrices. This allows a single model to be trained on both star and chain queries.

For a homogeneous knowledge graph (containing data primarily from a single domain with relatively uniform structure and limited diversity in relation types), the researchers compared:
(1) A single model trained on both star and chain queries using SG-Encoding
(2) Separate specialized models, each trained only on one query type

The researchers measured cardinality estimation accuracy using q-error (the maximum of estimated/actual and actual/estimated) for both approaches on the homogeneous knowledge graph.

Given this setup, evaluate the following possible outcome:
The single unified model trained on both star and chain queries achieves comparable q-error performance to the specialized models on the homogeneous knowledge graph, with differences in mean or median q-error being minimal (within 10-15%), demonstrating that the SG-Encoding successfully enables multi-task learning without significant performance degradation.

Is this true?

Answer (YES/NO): NO